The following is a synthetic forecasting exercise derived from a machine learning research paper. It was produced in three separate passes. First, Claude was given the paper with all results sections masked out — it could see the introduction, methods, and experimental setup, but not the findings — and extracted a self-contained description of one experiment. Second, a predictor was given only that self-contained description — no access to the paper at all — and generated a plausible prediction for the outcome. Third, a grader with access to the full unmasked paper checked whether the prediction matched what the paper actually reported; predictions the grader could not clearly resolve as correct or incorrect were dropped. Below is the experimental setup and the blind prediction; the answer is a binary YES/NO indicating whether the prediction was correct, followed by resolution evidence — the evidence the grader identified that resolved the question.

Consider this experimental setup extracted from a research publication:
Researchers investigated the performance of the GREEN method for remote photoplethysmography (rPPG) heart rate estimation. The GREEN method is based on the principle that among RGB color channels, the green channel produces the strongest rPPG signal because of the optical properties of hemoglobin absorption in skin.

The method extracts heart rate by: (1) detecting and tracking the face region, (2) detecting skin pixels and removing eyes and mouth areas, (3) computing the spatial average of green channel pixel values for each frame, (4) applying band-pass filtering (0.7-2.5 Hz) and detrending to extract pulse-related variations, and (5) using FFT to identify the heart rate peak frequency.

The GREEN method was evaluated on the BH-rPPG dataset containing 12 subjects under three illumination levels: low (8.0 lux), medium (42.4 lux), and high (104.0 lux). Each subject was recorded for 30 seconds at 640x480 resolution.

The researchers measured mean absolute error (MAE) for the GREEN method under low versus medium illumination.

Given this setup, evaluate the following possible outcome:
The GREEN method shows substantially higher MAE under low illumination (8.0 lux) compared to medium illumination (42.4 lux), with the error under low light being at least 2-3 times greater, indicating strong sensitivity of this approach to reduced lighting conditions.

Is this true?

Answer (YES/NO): NO